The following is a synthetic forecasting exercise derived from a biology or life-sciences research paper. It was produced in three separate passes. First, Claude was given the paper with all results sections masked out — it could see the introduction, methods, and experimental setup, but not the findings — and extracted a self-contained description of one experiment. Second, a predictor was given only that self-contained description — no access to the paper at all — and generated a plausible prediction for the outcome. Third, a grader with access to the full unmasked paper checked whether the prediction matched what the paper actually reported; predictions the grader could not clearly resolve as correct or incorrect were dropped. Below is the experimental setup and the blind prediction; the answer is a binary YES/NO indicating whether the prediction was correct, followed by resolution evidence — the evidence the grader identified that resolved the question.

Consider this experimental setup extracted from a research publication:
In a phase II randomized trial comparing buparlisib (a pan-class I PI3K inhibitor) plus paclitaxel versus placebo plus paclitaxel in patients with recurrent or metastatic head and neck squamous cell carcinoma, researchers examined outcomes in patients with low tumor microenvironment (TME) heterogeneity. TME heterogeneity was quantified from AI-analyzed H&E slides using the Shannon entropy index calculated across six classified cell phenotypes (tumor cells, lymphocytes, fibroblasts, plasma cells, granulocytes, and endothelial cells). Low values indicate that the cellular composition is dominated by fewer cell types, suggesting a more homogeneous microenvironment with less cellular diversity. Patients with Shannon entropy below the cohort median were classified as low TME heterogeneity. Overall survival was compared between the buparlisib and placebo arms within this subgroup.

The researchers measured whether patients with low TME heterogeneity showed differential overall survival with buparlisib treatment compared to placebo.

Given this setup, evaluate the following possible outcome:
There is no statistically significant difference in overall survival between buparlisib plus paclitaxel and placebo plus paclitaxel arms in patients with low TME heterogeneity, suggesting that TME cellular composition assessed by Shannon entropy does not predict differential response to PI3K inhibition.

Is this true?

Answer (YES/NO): NO